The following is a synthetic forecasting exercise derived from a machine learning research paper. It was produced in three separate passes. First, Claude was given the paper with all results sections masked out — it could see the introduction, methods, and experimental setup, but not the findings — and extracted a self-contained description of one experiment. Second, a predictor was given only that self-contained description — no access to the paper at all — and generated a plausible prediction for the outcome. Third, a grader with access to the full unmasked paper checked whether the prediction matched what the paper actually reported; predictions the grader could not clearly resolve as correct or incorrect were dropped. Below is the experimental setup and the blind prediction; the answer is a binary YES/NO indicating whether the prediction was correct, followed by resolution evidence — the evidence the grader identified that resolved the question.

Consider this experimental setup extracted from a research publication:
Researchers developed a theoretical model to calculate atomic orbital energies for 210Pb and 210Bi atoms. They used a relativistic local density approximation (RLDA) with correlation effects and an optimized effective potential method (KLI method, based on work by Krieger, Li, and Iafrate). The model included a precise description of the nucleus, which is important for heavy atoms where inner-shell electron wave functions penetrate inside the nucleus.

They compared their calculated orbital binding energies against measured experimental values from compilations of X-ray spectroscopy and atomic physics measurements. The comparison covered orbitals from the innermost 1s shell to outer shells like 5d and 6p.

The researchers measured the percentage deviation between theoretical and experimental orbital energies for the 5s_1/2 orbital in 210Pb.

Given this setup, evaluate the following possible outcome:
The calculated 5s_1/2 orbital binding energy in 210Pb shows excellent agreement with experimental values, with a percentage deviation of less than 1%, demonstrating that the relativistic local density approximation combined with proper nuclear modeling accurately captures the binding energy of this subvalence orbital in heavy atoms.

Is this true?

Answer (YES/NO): NO